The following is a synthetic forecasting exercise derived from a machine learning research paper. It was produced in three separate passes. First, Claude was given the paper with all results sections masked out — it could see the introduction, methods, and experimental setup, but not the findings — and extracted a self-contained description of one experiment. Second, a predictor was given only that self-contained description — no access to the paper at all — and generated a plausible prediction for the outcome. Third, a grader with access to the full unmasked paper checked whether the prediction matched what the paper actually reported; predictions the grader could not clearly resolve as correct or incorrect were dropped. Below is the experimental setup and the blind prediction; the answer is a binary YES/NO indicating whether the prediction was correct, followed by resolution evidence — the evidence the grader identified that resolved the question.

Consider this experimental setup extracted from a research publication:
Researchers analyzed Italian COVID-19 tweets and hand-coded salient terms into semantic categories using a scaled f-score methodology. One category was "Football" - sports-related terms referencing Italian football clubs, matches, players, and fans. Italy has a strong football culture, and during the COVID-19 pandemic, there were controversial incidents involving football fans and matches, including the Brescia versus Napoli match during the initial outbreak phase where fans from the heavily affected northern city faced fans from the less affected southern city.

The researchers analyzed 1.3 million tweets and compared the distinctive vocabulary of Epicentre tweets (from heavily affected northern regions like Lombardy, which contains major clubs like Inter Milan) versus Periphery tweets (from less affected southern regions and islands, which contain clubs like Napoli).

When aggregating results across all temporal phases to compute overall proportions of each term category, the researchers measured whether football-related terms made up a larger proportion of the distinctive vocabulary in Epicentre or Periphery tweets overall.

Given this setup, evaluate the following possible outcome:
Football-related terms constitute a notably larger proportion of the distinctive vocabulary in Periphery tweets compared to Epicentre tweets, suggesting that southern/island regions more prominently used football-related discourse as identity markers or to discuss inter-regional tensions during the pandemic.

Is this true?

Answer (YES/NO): YES